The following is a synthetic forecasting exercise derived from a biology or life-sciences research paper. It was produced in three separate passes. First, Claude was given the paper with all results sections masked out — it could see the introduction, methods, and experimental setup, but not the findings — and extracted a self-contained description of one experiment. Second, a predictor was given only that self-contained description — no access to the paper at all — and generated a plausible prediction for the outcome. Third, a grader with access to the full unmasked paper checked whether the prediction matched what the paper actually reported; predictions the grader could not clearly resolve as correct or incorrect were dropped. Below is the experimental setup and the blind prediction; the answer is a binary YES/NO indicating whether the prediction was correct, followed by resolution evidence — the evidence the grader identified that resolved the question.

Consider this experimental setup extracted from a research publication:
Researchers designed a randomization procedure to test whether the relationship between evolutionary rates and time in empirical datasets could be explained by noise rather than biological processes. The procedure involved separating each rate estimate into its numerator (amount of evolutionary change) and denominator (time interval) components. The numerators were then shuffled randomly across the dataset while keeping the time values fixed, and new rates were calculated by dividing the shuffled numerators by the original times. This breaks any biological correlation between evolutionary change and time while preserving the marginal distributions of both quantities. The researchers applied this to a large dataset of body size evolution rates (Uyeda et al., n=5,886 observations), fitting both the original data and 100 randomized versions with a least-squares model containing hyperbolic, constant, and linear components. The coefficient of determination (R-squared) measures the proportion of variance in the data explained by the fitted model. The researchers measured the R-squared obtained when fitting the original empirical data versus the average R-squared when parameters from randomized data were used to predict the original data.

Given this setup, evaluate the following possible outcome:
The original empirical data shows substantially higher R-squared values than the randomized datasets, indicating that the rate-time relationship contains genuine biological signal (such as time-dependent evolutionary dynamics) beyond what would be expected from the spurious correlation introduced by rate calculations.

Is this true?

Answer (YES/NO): NO